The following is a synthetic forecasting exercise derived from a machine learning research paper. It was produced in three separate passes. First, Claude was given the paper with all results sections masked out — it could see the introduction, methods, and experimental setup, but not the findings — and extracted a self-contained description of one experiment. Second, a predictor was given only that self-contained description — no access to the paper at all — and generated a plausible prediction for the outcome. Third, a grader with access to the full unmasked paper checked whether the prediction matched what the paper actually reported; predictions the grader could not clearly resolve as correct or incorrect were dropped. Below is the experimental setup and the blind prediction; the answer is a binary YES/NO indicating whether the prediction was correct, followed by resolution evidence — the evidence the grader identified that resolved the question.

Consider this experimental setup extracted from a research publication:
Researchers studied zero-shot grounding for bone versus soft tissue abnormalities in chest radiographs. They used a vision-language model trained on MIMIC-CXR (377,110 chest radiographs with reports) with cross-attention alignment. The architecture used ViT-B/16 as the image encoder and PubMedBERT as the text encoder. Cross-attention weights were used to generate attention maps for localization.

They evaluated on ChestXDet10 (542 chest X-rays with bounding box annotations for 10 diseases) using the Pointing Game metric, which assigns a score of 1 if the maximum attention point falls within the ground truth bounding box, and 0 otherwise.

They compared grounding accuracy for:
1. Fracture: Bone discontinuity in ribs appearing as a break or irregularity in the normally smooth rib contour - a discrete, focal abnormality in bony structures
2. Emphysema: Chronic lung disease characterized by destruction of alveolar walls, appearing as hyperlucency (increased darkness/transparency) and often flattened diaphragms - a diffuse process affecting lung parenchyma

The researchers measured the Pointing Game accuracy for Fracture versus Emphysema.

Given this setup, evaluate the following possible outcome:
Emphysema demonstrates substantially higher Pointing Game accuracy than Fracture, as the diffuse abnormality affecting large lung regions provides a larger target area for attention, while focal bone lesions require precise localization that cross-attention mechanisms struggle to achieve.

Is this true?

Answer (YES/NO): YES